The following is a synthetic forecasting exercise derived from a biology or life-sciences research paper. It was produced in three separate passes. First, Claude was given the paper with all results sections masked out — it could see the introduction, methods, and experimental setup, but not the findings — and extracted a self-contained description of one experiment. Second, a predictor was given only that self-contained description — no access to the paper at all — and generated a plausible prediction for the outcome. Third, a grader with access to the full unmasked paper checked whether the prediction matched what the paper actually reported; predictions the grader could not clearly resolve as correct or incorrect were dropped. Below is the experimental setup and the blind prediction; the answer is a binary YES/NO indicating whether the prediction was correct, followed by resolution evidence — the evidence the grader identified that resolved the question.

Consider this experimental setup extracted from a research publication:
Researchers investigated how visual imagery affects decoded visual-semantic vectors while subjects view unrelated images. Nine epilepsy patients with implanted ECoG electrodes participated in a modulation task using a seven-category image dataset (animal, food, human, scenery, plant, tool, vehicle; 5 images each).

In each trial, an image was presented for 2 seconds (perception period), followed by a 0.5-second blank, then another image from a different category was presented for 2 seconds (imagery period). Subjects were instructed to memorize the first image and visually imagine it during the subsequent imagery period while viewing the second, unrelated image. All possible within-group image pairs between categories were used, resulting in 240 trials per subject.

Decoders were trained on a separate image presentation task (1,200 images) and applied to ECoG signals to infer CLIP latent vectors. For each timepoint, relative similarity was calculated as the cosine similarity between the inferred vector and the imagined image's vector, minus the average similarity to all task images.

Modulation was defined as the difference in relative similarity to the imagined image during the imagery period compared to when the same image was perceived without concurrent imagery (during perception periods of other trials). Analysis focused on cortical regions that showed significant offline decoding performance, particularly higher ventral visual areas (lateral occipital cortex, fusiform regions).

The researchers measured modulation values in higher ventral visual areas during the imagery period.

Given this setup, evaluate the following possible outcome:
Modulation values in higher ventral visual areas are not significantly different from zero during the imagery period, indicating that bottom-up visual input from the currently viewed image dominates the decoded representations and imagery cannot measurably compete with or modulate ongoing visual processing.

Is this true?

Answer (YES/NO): NO